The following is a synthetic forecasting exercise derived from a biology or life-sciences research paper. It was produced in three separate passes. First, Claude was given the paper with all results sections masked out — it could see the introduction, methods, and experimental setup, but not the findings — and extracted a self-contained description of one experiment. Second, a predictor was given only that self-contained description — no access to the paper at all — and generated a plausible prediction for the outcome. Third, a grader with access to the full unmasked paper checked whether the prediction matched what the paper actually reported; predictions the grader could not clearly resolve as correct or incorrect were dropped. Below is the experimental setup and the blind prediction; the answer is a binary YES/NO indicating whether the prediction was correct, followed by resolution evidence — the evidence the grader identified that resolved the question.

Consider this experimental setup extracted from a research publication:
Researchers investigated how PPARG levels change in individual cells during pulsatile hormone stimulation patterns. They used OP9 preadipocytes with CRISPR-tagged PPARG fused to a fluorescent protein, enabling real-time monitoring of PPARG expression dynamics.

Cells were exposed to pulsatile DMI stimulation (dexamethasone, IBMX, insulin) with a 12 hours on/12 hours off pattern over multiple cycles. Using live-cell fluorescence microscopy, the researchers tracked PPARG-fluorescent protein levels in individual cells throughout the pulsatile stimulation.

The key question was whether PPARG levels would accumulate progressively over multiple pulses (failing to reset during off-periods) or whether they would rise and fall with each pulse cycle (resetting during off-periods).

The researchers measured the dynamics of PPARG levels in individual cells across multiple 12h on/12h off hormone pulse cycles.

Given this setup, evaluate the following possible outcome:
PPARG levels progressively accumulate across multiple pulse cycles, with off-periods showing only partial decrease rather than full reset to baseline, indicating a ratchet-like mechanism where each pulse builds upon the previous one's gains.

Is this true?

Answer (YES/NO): NO